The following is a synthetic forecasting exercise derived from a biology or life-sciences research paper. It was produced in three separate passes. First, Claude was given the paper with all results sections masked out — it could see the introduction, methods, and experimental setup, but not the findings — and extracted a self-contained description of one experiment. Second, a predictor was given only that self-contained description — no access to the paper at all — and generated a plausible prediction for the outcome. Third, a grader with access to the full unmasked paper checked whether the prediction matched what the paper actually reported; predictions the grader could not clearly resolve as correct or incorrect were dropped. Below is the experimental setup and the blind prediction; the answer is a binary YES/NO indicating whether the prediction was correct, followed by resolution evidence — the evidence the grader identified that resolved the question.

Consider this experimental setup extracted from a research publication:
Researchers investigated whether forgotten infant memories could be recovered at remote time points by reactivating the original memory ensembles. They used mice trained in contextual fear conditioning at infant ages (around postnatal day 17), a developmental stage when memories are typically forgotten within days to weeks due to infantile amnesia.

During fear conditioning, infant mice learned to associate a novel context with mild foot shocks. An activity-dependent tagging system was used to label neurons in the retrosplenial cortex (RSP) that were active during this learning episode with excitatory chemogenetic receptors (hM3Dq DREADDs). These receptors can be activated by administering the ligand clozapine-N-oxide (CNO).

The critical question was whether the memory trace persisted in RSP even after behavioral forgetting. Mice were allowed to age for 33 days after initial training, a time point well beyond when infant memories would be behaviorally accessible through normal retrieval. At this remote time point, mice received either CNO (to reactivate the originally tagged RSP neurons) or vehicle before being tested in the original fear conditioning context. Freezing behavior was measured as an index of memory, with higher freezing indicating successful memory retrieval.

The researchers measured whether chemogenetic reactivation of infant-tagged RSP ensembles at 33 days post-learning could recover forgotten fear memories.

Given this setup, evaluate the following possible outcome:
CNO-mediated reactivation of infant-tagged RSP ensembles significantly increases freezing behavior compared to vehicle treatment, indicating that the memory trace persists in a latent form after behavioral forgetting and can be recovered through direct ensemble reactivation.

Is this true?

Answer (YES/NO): YES